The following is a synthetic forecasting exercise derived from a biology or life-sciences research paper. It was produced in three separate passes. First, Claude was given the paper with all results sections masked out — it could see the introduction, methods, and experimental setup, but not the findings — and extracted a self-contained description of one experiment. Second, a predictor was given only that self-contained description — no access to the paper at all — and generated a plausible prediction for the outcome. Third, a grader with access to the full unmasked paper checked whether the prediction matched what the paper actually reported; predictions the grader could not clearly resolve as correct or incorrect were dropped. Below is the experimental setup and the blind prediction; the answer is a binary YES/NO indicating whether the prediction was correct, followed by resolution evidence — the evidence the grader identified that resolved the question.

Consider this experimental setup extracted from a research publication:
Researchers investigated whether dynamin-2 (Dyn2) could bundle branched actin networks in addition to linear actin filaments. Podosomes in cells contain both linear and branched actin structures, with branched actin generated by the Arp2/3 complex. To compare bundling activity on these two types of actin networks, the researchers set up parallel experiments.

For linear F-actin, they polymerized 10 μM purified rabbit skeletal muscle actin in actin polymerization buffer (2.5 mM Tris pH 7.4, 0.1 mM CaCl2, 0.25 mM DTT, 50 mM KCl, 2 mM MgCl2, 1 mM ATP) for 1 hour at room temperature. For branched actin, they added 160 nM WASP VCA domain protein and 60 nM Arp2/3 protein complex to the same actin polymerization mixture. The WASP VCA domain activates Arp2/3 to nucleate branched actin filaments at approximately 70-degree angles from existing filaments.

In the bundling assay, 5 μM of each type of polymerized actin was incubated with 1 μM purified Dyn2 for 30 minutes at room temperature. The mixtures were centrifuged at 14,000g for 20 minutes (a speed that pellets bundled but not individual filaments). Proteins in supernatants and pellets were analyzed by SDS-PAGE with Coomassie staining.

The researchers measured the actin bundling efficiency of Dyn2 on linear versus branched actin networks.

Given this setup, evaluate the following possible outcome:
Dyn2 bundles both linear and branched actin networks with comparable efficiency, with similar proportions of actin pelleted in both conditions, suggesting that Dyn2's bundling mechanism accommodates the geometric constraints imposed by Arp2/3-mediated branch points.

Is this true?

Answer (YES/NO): YES